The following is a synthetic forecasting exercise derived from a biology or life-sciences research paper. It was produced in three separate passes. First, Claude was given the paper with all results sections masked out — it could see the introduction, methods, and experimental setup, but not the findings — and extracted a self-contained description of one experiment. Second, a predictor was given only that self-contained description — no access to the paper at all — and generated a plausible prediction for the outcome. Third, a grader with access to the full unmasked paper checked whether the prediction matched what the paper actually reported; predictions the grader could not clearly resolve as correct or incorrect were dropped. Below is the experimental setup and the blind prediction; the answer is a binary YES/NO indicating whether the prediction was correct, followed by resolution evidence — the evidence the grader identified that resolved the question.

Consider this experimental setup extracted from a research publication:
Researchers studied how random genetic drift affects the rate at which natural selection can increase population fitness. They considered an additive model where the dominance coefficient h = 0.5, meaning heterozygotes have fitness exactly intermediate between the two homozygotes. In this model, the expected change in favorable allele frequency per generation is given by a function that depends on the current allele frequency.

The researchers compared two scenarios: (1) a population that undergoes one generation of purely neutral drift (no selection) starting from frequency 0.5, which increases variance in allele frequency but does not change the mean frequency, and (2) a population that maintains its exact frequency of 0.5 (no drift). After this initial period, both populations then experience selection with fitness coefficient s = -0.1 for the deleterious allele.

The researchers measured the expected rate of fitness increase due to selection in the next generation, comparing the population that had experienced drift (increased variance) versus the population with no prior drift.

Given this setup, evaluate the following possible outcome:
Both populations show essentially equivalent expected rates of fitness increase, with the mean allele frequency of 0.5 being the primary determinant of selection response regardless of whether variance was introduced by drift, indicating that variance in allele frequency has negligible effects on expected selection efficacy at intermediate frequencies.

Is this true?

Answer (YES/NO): NO